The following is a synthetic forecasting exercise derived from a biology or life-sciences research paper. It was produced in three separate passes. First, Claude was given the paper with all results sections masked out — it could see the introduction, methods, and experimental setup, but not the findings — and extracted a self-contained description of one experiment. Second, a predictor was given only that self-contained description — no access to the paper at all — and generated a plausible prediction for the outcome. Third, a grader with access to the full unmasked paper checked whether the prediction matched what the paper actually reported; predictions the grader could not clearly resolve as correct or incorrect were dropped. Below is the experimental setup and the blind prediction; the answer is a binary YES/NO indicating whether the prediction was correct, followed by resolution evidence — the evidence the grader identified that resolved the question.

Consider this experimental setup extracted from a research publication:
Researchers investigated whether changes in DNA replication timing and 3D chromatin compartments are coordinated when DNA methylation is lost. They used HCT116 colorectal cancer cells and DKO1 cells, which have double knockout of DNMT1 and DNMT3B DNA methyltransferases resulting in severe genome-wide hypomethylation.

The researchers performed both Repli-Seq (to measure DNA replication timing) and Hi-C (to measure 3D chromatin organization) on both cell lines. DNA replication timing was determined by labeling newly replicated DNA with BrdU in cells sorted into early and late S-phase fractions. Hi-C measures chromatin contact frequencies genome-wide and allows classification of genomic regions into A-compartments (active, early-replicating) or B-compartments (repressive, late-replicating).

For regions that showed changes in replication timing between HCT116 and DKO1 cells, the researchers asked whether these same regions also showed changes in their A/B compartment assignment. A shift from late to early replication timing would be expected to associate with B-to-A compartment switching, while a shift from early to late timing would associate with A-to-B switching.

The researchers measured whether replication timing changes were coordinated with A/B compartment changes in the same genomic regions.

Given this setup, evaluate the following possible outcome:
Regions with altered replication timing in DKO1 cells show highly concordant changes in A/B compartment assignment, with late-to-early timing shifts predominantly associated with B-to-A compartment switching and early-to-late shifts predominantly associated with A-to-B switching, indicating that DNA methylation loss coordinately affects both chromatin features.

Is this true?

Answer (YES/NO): YES